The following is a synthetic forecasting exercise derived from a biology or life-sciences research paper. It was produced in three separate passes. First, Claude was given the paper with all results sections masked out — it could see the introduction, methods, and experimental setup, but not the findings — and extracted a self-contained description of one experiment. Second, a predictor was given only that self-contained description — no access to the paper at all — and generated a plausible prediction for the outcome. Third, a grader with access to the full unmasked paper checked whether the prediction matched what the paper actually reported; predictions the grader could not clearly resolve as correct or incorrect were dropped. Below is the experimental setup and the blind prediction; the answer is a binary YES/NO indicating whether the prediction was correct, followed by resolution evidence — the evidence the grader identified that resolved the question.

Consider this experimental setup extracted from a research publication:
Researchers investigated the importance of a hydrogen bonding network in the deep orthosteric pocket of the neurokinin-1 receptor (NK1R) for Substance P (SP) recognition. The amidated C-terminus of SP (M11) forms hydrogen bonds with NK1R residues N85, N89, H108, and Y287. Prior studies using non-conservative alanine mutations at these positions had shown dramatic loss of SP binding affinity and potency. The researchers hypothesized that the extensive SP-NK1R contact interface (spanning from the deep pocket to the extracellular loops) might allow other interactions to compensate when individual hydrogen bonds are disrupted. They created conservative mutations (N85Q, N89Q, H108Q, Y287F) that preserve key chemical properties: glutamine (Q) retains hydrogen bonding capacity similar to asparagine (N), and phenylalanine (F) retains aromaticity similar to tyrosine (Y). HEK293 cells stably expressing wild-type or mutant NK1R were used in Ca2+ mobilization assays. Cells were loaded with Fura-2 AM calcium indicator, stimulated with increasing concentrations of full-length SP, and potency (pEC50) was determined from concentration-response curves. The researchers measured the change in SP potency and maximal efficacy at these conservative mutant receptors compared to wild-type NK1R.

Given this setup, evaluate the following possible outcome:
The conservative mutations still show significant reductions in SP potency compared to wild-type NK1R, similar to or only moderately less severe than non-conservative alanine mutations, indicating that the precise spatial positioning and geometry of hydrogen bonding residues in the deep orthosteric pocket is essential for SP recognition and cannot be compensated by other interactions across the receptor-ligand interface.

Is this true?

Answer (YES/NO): NO